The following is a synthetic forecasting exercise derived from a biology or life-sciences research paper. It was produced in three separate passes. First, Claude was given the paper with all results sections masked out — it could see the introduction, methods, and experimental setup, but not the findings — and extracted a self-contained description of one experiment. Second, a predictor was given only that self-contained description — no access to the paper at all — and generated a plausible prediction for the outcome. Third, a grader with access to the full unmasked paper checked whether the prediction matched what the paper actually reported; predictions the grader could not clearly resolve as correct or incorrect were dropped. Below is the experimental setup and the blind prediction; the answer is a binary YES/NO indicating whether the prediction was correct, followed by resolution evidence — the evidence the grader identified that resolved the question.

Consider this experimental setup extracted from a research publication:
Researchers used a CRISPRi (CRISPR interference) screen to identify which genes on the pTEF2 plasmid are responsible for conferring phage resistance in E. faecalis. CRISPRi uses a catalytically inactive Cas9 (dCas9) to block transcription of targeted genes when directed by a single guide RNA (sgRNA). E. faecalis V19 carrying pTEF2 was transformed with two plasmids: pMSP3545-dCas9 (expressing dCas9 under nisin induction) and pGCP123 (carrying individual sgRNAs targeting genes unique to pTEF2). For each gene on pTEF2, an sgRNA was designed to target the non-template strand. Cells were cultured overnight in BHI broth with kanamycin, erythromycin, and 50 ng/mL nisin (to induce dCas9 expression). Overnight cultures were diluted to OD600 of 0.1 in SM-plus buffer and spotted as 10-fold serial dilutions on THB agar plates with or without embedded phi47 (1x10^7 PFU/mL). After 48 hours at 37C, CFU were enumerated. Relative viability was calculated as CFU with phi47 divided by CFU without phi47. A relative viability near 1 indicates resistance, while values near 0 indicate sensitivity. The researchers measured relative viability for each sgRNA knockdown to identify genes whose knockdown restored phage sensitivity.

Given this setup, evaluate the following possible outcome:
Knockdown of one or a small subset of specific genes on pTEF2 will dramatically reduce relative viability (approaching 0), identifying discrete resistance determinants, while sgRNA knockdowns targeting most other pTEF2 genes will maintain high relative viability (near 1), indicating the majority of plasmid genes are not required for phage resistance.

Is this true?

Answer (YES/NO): YES